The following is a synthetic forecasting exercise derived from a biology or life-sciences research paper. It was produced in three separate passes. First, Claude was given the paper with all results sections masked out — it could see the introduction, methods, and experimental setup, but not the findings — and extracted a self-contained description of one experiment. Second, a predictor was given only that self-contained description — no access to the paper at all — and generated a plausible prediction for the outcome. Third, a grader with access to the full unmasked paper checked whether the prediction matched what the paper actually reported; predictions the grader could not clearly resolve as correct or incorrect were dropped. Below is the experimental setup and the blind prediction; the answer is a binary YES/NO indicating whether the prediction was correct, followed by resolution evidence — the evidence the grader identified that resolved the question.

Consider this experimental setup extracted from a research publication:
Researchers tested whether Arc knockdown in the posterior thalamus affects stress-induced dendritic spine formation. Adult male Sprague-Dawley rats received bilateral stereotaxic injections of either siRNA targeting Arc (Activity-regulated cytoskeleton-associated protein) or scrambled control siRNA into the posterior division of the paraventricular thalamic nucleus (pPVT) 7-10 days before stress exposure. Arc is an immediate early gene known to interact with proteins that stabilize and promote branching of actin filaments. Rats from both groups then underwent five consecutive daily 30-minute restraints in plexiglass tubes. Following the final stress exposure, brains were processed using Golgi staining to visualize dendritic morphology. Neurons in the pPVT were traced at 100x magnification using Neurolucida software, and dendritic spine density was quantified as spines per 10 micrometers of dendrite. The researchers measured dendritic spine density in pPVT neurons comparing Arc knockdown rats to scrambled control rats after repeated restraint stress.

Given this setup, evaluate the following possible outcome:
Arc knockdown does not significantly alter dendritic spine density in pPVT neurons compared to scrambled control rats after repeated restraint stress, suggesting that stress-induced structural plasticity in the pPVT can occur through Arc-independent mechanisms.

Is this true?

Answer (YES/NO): NO